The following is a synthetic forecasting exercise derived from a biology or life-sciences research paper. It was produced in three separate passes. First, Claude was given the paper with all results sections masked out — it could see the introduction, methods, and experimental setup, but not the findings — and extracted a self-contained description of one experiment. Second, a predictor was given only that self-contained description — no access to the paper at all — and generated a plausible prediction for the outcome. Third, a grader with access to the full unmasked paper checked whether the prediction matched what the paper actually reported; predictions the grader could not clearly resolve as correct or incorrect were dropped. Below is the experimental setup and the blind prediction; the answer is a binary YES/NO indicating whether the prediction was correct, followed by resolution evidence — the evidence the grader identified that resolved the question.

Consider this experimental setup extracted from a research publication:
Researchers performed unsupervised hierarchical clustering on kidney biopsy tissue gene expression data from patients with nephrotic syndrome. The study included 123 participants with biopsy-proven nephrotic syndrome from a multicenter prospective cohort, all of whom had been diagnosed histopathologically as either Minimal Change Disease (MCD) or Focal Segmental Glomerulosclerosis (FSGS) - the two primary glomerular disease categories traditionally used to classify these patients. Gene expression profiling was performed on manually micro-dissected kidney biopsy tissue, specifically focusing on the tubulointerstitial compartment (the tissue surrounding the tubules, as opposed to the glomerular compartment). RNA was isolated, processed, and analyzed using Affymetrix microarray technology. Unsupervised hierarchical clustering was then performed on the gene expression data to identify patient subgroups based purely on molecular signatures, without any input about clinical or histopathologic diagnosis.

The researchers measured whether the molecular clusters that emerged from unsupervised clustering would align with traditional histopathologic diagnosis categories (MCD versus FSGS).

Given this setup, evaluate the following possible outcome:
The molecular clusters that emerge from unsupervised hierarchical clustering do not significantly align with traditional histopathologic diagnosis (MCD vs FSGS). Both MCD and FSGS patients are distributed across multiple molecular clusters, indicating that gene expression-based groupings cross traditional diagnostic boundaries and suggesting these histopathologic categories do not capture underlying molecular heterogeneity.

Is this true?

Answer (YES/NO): YES